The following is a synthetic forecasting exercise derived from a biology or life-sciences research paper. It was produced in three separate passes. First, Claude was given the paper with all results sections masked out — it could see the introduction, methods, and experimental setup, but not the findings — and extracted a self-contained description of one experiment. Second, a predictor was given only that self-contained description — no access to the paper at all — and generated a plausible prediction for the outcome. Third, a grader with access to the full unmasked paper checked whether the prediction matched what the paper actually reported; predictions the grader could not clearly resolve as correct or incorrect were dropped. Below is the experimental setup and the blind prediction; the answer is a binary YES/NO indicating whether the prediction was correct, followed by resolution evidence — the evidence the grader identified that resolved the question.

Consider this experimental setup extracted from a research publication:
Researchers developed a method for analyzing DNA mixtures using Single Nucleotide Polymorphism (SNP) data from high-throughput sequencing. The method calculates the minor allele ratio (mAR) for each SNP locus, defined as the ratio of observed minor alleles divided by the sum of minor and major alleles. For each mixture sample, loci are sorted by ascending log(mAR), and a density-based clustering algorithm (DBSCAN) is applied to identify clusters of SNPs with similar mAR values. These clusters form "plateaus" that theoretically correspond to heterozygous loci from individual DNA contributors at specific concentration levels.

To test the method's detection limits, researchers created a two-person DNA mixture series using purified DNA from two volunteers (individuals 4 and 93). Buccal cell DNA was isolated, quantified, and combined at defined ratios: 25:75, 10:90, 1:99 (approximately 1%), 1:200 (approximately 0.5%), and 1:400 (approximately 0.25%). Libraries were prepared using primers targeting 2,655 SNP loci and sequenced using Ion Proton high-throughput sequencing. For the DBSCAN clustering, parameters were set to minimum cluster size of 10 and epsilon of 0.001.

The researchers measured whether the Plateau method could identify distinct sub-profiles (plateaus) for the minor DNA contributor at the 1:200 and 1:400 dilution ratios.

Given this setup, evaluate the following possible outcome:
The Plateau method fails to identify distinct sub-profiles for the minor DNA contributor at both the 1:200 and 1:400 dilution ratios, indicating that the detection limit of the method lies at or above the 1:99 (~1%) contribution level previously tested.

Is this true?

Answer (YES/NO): NO